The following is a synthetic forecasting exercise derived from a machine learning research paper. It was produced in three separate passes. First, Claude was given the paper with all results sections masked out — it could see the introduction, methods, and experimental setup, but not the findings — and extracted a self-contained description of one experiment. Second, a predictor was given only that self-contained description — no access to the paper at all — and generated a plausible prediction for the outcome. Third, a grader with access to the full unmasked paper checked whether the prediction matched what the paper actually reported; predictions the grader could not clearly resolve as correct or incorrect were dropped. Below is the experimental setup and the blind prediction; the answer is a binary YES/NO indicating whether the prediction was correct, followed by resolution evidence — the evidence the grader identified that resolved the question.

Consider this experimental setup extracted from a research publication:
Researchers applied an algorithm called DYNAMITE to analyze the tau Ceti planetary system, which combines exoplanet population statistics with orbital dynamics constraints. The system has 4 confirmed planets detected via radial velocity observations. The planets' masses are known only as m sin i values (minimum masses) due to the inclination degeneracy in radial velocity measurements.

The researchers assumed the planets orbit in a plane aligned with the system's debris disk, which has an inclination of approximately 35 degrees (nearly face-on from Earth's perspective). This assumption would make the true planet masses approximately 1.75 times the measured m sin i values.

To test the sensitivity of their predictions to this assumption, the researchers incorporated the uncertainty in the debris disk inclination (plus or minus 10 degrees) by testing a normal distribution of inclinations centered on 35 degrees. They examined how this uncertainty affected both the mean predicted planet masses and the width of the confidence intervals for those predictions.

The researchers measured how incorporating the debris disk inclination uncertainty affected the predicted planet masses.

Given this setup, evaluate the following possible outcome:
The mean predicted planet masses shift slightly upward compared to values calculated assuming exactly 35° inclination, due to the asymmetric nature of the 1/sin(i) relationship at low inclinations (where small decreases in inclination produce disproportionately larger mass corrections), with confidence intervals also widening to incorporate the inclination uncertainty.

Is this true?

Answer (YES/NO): NO